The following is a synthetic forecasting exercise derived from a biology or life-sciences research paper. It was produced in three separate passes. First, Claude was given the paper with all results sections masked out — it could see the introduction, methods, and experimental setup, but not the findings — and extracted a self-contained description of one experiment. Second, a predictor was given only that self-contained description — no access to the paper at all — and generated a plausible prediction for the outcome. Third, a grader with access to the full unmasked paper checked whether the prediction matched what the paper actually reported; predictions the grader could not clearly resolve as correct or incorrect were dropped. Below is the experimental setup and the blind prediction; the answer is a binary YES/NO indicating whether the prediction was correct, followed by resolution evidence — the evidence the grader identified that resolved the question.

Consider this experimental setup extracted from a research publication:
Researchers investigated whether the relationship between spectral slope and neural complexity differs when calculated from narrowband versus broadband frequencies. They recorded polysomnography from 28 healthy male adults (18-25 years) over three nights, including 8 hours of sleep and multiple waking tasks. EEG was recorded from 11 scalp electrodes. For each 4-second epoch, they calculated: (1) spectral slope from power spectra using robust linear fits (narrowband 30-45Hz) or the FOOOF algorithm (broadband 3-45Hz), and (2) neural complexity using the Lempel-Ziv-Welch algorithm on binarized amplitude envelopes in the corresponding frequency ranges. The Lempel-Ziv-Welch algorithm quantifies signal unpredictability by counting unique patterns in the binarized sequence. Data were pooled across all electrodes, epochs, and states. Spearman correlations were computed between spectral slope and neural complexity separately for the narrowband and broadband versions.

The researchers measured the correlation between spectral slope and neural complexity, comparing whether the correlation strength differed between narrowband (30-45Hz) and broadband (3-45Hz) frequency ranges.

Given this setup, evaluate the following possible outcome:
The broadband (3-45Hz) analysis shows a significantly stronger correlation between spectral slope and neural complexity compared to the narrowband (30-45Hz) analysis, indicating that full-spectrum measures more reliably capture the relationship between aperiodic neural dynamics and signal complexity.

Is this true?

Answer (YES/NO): YES